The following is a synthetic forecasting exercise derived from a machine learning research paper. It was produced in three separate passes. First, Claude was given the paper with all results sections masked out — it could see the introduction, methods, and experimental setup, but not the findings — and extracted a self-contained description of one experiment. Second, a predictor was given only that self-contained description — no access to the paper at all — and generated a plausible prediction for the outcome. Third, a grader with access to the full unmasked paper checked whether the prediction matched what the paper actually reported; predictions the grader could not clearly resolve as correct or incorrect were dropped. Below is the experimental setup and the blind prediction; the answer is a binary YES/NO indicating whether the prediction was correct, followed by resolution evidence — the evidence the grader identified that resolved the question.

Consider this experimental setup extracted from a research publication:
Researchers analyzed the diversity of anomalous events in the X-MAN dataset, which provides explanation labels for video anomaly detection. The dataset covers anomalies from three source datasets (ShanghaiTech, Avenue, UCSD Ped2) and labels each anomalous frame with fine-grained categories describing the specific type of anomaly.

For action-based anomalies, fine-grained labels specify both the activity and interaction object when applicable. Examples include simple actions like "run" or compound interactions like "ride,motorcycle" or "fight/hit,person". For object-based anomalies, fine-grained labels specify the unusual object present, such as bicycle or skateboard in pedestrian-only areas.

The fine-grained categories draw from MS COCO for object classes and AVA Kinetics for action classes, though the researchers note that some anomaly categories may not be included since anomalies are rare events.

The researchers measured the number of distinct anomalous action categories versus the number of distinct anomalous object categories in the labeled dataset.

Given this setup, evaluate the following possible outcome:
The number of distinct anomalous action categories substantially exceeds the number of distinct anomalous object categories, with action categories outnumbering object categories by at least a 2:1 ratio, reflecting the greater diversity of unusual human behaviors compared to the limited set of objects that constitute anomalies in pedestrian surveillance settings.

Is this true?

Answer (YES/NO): YES